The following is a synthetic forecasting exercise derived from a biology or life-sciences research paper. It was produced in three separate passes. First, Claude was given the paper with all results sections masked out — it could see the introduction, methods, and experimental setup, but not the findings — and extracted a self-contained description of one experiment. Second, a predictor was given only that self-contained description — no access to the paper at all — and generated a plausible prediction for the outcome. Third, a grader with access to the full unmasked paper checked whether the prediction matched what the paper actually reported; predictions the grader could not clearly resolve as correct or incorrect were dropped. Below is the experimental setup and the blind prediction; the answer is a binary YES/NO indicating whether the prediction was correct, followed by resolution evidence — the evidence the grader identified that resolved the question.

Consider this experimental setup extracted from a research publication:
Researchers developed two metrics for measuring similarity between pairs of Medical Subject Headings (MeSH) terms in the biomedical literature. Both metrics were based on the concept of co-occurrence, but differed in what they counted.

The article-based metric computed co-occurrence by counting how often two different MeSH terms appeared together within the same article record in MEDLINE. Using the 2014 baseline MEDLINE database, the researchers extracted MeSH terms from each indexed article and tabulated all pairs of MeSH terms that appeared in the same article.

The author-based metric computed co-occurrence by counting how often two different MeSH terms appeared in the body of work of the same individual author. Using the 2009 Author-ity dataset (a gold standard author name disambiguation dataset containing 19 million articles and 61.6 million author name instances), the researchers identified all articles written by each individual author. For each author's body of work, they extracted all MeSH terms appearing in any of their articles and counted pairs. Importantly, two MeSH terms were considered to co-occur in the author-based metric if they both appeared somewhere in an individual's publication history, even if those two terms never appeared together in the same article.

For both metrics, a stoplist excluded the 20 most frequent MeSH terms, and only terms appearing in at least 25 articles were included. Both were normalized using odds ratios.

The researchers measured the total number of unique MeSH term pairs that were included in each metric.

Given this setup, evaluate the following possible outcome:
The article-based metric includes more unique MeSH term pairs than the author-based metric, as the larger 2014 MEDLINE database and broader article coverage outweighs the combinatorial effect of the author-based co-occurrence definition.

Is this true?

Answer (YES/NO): NO